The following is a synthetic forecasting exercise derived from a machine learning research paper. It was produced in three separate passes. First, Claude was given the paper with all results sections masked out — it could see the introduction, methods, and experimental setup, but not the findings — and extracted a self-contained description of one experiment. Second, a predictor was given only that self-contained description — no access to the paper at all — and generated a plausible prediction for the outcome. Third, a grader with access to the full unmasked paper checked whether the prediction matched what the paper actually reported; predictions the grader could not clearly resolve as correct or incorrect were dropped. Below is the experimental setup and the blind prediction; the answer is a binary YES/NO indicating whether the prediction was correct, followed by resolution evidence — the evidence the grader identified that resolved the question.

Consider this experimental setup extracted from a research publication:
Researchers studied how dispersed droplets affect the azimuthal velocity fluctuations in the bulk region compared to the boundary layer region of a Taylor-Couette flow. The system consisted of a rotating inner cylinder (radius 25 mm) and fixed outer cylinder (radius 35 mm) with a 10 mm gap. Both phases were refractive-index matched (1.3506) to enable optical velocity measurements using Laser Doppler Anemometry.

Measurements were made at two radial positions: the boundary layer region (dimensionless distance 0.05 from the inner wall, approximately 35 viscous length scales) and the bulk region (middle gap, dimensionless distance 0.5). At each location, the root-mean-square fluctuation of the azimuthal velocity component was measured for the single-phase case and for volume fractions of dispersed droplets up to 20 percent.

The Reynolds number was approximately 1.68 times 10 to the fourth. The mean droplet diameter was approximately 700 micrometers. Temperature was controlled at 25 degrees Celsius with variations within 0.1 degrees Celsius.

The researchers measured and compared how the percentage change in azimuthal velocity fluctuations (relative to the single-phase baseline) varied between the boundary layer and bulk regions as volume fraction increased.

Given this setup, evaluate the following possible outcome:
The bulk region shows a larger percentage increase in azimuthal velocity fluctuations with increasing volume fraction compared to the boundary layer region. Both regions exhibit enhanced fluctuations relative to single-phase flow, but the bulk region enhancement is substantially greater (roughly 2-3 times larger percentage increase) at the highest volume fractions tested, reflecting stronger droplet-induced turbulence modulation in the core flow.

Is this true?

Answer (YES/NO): NO